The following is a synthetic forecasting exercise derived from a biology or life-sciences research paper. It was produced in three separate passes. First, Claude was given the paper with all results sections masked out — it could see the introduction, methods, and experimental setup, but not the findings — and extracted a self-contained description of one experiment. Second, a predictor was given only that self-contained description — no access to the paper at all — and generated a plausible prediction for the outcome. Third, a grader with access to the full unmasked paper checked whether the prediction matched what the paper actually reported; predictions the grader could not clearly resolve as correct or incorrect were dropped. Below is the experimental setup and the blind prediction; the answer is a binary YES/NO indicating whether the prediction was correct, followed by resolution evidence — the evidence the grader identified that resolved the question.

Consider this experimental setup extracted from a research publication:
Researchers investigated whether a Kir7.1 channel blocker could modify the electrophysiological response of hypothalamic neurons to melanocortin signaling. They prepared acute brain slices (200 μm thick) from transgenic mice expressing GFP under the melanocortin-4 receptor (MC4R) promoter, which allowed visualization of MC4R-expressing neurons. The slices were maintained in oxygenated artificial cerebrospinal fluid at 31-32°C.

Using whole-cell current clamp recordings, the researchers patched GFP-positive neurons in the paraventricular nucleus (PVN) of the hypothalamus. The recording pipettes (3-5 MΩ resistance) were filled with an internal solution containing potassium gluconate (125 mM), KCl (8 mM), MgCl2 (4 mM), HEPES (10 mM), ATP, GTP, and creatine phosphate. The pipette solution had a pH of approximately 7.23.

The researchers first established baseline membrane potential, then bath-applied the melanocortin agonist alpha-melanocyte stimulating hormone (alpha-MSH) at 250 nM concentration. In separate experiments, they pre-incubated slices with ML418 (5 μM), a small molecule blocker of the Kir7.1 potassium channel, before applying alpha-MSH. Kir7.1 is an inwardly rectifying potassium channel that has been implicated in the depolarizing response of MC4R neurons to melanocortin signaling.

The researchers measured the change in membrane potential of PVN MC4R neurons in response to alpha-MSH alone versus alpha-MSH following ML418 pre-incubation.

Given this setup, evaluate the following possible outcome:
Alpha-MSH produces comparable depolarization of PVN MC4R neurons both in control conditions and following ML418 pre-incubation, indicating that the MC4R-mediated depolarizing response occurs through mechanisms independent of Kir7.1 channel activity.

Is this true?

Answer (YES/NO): NO